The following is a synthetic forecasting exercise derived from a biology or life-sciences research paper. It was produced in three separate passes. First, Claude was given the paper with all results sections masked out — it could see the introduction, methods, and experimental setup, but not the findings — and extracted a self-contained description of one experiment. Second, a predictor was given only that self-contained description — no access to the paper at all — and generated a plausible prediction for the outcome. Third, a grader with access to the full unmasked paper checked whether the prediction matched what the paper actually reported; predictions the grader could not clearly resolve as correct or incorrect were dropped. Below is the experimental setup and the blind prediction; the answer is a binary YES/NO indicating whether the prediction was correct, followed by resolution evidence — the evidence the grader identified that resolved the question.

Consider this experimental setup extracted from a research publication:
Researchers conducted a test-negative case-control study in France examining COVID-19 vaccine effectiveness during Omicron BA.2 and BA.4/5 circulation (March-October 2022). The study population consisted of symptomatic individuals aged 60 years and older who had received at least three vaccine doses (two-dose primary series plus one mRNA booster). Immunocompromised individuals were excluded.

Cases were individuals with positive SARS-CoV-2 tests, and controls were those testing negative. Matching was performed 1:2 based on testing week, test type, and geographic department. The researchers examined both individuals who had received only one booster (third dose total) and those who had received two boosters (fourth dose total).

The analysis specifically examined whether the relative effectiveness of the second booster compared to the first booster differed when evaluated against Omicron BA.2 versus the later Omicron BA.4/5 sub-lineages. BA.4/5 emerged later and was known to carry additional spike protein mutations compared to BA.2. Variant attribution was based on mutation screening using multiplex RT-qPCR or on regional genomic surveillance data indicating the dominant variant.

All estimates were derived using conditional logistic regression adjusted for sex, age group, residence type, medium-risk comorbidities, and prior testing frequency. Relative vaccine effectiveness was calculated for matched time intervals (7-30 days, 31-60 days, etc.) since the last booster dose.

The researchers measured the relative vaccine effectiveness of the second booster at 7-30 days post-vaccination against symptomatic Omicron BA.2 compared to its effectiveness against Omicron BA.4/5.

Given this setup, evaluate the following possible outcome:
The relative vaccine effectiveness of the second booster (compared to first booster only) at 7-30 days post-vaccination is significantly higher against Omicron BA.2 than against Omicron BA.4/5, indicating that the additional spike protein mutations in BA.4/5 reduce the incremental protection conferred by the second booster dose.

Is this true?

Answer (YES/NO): NO